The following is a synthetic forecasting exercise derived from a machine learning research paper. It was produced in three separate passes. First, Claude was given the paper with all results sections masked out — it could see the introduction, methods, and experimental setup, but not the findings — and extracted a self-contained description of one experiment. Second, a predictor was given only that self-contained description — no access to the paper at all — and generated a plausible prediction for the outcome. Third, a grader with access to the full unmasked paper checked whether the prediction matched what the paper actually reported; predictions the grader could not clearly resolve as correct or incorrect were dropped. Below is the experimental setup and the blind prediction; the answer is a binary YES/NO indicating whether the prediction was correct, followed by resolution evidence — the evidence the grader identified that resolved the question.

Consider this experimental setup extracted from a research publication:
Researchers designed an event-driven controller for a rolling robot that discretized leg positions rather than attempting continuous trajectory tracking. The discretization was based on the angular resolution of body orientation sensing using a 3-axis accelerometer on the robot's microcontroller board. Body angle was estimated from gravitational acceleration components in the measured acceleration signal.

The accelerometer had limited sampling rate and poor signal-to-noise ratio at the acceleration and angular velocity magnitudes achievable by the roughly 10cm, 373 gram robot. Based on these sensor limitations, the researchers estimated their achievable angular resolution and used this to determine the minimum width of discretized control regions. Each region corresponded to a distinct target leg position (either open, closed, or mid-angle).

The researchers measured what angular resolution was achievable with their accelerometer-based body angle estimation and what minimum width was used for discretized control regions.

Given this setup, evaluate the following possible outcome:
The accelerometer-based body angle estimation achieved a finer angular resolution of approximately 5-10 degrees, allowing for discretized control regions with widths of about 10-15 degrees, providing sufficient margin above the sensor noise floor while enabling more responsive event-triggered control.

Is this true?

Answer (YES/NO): NO